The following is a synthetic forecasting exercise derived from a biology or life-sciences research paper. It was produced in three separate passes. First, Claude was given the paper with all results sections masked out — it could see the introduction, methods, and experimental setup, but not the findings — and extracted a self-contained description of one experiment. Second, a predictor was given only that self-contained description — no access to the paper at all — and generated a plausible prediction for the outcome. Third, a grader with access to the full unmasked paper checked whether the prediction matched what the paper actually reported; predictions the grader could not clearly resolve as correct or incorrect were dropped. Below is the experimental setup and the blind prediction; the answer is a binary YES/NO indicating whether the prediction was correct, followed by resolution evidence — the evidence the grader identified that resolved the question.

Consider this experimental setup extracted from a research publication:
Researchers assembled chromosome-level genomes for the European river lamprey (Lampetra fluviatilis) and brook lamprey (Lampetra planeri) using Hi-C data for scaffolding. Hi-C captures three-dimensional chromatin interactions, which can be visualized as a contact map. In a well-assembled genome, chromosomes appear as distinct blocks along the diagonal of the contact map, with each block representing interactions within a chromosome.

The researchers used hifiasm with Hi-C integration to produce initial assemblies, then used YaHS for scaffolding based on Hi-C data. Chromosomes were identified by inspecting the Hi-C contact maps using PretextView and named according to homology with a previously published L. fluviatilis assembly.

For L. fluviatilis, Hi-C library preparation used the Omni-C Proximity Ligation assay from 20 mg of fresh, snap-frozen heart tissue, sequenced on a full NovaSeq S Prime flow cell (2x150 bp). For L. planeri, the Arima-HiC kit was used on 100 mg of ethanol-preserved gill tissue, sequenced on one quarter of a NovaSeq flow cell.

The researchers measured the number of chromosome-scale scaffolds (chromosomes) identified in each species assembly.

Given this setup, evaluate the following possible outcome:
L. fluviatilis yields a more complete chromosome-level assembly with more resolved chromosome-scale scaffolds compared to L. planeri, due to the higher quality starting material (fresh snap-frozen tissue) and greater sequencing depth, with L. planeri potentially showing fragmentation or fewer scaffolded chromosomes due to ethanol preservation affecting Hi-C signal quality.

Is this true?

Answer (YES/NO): NO